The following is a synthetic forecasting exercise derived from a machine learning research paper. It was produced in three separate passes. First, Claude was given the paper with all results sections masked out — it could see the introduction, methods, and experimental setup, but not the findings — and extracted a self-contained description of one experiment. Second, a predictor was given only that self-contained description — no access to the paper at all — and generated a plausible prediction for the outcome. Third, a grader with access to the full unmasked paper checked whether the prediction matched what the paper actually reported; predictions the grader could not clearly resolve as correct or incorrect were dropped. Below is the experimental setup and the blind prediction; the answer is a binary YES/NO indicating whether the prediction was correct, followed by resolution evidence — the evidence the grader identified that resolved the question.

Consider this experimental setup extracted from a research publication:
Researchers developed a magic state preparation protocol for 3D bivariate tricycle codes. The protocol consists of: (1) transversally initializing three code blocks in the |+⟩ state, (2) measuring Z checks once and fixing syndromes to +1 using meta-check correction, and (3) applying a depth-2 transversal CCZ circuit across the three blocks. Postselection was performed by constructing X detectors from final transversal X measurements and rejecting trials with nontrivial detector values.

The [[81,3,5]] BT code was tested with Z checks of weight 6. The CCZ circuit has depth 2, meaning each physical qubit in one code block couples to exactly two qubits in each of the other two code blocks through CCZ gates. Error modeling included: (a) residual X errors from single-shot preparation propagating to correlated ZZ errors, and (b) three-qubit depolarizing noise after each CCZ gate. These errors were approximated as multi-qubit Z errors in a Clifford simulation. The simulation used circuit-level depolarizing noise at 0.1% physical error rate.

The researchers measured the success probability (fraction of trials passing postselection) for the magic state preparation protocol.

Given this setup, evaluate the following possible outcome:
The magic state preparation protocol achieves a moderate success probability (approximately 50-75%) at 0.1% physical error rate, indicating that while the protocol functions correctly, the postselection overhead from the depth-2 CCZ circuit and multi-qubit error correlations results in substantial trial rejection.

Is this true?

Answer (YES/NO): NO